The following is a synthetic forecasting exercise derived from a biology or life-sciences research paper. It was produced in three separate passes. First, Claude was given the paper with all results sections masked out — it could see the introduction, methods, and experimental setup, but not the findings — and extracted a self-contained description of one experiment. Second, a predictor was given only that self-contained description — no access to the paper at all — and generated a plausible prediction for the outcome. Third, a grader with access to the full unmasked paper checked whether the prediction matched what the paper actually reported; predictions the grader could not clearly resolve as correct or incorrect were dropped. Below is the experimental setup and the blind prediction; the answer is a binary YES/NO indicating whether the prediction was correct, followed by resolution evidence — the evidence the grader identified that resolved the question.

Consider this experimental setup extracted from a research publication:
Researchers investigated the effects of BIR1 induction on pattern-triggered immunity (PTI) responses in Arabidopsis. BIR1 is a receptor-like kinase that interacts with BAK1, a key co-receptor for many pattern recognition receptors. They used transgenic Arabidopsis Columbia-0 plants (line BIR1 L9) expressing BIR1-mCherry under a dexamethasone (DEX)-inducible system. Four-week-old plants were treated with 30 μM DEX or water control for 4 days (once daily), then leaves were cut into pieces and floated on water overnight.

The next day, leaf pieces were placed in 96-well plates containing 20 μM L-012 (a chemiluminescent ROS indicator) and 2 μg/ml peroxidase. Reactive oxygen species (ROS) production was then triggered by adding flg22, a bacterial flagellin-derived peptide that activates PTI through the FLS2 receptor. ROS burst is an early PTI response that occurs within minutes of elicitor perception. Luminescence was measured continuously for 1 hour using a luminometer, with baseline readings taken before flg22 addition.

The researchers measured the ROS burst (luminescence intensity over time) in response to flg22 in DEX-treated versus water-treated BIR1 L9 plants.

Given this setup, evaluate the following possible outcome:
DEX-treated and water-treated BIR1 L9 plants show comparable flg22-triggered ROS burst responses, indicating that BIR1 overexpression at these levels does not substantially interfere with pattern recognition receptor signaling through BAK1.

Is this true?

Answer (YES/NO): YES